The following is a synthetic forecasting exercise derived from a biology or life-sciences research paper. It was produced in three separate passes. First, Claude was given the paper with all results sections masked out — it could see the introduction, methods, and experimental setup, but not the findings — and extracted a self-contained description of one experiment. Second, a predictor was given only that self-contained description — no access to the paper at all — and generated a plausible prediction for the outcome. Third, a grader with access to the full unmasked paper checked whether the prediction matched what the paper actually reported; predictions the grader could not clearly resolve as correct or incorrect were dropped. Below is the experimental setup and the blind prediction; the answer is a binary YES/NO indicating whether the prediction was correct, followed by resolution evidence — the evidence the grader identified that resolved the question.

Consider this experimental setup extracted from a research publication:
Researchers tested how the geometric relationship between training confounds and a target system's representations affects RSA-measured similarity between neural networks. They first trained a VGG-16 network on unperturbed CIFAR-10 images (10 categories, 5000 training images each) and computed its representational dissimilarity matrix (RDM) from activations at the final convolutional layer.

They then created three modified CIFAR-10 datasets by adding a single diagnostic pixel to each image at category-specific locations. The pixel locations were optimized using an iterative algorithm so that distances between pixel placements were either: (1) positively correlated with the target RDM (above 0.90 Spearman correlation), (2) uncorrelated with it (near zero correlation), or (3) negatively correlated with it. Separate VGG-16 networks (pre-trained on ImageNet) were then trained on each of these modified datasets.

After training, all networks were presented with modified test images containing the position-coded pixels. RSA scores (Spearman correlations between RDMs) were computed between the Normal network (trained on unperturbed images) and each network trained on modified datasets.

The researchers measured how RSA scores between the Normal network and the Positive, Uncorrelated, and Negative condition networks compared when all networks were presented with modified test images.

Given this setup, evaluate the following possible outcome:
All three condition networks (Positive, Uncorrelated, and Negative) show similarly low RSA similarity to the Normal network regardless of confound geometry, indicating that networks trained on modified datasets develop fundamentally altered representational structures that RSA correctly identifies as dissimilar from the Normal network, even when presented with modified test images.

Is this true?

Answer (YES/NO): NO